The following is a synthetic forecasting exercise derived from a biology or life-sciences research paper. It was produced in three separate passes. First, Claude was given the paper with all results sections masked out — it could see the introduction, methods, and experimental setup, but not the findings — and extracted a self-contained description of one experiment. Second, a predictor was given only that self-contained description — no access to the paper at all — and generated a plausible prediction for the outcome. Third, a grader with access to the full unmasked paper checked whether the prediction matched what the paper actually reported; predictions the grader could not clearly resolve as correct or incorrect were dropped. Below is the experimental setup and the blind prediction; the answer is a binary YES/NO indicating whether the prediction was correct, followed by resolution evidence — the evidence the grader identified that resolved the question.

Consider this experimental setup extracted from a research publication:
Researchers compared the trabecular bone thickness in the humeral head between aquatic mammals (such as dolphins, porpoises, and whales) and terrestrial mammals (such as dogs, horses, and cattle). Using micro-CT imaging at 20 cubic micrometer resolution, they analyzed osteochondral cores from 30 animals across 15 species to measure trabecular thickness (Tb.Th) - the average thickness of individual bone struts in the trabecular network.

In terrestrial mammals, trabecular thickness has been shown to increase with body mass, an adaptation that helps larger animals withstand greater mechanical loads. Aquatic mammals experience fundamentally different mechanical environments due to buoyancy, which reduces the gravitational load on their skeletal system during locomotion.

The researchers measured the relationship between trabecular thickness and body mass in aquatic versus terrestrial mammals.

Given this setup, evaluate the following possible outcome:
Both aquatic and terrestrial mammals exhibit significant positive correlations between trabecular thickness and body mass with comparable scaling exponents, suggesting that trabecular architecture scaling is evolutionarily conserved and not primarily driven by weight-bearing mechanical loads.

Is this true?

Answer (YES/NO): NO